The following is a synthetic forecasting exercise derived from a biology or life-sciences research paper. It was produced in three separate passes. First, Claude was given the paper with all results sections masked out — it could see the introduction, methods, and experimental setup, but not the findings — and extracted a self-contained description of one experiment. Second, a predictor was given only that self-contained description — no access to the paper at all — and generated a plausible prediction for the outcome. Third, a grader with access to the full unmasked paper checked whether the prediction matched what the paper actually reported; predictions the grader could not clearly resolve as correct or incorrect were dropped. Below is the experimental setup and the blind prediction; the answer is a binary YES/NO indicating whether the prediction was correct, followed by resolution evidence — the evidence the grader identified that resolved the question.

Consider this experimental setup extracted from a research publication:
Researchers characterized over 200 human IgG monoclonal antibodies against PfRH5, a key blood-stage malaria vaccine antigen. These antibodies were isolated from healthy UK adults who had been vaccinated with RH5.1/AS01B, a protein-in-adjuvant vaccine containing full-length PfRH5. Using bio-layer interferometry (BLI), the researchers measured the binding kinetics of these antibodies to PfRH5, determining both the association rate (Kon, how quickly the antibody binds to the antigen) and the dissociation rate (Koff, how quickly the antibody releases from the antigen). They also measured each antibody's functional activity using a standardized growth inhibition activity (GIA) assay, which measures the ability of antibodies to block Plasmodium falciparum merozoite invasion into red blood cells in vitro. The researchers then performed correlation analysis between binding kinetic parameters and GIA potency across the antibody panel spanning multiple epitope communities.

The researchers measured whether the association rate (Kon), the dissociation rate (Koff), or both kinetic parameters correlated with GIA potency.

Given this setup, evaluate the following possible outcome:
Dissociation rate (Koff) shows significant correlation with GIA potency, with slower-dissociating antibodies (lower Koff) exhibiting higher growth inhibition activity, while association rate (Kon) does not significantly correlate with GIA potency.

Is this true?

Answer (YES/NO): NO